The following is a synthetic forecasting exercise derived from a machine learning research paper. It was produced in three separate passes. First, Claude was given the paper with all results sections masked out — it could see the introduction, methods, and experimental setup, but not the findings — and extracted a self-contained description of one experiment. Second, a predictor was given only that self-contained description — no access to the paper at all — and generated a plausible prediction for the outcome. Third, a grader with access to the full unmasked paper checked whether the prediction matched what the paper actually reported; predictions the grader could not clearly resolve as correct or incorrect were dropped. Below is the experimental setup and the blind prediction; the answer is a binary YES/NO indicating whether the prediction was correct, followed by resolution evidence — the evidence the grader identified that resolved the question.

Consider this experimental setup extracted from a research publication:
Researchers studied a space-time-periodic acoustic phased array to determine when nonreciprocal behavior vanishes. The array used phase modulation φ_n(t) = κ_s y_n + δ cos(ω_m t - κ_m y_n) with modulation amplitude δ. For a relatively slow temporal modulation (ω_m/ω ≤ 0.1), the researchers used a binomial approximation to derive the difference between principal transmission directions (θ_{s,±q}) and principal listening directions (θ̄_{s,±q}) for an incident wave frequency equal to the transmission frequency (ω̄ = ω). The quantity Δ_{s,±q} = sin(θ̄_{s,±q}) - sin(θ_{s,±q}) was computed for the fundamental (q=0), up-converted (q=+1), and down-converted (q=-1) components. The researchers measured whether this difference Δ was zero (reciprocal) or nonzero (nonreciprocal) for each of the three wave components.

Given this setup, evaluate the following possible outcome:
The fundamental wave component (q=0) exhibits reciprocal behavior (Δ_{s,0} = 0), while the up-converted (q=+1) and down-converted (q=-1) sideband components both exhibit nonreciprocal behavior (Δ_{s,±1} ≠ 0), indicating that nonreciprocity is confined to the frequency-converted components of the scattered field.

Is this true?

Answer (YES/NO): YES